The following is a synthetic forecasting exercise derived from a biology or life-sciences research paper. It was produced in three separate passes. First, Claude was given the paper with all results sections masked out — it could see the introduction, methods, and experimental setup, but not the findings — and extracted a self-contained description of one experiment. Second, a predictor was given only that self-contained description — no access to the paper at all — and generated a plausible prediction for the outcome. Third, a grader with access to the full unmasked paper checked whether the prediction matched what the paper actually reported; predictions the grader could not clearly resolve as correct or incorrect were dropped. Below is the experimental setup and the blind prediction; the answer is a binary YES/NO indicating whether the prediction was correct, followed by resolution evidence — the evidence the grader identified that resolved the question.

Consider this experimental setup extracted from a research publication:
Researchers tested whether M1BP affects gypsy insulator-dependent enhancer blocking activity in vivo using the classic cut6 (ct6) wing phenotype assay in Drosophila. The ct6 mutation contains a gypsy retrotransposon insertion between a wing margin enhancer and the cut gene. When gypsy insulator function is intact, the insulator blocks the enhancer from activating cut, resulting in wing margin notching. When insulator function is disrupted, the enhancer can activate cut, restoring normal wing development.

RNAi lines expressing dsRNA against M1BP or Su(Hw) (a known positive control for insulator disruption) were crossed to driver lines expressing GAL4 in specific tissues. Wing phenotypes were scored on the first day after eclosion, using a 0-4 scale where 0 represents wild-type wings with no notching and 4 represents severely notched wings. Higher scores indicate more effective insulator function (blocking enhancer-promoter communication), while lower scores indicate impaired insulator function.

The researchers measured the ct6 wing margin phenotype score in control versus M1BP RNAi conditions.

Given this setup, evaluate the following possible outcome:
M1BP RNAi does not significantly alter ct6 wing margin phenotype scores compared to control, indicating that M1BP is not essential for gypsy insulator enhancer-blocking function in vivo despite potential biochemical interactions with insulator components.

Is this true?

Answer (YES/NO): NO